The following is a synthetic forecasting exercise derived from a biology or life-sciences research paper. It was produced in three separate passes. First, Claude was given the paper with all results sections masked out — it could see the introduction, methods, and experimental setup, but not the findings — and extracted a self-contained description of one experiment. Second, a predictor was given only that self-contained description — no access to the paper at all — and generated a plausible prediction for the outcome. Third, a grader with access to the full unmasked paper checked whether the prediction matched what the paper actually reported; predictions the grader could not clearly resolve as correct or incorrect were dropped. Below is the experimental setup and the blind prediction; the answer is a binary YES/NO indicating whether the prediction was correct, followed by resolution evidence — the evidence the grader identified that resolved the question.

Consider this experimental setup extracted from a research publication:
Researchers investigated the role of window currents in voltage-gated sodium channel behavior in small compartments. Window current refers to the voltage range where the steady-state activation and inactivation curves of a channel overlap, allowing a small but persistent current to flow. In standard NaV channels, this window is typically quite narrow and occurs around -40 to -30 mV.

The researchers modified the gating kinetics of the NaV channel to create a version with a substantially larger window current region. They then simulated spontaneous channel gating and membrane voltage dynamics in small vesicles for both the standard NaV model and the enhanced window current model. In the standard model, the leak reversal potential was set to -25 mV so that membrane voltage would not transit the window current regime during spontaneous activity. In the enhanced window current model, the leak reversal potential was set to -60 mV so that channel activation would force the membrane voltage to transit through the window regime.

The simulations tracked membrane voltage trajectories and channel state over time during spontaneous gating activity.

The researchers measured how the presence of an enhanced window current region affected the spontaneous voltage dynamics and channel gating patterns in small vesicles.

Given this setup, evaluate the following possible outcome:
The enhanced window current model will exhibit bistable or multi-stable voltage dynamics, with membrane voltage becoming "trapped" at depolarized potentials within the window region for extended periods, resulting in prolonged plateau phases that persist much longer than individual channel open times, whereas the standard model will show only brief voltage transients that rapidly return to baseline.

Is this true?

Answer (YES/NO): NO